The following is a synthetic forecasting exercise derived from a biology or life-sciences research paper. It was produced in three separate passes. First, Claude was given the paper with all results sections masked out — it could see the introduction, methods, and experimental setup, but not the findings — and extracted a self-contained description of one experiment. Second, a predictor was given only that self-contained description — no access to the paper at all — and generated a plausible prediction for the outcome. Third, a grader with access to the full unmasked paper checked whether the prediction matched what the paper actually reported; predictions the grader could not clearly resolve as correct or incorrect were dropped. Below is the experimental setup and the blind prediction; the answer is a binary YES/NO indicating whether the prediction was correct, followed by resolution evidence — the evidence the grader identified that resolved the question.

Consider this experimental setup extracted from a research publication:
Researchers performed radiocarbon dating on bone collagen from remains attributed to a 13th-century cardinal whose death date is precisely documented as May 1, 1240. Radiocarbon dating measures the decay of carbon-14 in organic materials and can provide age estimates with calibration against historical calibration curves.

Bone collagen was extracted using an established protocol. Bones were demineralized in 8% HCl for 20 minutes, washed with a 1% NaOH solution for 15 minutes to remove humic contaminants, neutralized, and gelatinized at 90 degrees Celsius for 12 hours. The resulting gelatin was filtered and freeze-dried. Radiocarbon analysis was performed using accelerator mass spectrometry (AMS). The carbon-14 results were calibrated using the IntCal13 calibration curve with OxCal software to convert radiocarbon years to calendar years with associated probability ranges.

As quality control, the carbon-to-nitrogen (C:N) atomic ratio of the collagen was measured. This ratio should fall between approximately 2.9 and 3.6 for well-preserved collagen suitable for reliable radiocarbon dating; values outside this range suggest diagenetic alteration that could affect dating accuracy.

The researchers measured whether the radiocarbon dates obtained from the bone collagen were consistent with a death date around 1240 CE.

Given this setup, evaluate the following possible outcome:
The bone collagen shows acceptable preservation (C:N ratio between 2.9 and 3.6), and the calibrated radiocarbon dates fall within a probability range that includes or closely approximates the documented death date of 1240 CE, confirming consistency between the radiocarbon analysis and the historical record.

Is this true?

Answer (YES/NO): NO